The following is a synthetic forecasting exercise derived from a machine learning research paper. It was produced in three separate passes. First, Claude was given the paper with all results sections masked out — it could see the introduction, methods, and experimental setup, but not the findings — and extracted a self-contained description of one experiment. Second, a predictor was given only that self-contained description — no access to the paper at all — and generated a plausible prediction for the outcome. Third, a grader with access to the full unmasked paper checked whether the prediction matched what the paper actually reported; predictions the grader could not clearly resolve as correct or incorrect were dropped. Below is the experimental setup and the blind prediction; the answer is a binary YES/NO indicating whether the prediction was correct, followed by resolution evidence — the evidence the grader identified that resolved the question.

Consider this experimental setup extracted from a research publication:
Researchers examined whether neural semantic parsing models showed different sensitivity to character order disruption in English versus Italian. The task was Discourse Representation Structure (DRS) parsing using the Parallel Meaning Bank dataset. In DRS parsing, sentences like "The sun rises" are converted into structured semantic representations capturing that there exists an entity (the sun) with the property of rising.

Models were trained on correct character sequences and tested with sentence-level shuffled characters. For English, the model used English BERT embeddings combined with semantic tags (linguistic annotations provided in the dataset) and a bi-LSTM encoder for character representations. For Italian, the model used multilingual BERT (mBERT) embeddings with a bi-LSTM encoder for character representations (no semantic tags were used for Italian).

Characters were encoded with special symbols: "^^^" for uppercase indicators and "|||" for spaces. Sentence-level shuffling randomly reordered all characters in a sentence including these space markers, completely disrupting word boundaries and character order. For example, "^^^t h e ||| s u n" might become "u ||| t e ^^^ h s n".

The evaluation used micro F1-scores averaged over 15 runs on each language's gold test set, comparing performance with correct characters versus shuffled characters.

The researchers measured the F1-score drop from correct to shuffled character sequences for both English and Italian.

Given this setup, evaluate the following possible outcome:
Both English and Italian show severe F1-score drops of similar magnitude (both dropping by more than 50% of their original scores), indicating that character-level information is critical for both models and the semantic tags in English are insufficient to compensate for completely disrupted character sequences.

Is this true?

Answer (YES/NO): NO